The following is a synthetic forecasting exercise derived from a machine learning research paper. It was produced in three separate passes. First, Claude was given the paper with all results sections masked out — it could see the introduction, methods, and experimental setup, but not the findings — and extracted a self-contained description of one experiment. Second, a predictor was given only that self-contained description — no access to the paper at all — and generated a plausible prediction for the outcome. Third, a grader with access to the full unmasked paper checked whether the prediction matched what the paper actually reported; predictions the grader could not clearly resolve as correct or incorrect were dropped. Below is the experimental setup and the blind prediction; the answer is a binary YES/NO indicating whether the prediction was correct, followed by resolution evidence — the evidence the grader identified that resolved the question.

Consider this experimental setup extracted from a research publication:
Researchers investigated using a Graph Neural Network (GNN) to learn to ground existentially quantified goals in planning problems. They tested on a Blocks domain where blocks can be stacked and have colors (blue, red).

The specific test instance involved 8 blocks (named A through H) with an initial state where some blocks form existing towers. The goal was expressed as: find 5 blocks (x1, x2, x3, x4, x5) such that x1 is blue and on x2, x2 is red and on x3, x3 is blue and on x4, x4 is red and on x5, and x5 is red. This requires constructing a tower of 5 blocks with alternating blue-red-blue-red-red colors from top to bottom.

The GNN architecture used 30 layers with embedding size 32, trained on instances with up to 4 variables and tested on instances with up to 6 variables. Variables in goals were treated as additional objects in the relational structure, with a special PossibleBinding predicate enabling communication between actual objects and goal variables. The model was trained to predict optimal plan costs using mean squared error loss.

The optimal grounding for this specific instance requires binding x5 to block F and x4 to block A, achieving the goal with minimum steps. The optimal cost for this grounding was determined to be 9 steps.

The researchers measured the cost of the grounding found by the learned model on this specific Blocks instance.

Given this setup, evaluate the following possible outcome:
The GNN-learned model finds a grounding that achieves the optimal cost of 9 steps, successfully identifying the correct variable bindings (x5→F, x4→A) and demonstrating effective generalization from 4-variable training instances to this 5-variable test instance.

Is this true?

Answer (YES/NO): NO